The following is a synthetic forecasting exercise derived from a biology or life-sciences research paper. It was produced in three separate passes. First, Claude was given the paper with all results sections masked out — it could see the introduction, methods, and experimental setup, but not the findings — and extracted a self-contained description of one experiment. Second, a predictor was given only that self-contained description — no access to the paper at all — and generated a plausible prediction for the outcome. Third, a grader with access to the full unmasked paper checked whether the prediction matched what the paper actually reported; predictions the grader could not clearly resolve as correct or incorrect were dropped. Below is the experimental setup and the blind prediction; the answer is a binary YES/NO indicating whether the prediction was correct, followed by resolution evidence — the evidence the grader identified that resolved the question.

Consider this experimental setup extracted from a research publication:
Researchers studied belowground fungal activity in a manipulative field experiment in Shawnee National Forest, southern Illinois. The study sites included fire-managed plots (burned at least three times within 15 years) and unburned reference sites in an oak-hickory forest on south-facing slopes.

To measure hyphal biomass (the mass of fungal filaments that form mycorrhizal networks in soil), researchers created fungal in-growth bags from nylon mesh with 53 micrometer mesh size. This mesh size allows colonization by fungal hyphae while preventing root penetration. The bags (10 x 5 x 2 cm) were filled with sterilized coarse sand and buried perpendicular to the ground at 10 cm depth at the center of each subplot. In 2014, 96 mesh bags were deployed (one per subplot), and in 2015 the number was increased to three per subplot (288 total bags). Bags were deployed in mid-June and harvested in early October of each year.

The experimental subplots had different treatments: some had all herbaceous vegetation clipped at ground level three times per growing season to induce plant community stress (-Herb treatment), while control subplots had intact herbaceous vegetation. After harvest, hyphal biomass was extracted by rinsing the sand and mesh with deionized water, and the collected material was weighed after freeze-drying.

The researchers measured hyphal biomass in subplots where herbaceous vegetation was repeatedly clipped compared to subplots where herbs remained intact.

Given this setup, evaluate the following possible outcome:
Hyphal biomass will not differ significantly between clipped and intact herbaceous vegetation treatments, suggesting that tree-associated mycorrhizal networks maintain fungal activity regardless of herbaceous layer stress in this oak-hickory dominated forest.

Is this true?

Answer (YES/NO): NO